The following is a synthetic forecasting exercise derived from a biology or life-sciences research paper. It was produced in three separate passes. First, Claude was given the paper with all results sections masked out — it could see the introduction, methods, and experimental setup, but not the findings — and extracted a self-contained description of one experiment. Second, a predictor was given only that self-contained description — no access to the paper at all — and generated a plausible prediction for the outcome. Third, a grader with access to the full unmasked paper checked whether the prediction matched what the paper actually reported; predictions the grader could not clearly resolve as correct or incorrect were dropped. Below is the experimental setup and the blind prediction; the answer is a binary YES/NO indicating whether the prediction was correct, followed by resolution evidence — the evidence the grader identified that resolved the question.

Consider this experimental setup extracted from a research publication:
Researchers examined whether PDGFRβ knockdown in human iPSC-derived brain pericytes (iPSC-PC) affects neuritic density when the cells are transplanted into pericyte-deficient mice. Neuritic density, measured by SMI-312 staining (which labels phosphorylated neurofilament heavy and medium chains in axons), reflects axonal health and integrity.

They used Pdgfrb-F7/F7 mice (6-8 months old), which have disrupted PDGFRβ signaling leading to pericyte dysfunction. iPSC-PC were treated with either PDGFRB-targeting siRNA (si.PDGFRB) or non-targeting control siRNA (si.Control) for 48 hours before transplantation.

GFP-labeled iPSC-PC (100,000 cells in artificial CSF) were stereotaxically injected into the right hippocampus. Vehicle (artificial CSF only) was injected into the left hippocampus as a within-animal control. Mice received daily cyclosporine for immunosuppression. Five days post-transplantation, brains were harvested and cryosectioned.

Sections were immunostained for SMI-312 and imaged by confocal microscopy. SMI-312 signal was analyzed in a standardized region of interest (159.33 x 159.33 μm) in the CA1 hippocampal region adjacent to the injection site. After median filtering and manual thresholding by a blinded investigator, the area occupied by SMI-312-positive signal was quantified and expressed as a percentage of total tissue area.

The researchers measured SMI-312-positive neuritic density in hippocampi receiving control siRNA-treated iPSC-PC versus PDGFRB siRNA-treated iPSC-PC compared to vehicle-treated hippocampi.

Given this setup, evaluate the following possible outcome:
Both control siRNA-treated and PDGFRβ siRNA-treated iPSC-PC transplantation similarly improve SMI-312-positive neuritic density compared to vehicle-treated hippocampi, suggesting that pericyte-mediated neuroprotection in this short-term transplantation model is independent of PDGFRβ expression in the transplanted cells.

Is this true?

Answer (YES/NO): NO